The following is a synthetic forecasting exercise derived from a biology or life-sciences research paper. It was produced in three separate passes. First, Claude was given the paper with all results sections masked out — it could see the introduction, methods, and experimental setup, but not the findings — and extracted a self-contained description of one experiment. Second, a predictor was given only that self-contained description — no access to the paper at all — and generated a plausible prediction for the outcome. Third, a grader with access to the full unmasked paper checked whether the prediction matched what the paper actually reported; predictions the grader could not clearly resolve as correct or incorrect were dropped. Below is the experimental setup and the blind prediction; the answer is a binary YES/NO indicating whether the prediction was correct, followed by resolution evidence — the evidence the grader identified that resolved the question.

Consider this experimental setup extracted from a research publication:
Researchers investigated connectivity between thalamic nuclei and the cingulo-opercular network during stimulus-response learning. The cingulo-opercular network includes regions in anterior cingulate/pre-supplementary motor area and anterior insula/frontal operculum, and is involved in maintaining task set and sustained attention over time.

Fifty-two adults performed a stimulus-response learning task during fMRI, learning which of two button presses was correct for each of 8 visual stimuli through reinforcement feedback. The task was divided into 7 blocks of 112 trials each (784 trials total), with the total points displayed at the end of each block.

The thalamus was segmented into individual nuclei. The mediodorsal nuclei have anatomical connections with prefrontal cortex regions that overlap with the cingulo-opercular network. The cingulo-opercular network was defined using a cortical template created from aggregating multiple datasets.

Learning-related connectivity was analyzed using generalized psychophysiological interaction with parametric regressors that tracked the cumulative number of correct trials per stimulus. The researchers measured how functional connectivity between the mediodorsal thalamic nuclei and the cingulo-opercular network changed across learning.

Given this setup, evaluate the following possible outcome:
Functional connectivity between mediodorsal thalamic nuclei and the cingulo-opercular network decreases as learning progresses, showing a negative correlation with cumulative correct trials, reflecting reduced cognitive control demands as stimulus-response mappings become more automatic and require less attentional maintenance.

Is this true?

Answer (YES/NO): NO